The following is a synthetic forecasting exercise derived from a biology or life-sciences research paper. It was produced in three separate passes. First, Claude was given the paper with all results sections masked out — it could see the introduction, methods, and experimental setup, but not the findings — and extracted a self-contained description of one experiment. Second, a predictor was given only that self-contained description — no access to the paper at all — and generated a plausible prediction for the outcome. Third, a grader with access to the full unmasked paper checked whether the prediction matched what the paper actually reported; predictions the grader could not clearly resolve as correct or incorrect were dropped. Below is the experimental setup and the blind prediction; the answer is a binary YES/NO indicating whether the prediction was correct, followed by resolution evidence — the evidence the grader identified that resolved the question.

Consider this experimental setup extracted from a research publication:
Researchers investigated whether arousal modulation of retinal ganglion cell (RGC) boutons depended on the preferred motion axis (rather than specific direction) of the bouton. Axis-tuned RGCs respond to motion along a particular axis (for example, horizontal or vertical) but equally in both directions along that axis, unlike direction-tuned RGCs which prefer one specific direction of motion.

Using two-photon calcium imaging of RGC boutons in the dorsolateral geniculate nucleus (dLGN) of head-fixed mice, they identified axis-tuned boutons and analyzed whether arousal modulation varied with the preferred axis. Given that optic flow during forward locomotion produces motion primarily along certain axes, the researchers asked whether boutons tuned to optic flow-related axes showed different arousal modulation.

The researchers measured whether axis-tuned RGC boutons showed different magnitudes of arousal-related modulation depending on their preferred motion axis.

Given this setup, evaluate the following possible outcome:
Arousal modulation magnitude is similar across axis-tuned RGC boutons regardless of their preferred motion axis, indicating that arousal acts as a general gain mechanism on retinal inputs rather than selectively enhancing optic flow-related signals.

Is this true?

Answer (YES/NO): NO